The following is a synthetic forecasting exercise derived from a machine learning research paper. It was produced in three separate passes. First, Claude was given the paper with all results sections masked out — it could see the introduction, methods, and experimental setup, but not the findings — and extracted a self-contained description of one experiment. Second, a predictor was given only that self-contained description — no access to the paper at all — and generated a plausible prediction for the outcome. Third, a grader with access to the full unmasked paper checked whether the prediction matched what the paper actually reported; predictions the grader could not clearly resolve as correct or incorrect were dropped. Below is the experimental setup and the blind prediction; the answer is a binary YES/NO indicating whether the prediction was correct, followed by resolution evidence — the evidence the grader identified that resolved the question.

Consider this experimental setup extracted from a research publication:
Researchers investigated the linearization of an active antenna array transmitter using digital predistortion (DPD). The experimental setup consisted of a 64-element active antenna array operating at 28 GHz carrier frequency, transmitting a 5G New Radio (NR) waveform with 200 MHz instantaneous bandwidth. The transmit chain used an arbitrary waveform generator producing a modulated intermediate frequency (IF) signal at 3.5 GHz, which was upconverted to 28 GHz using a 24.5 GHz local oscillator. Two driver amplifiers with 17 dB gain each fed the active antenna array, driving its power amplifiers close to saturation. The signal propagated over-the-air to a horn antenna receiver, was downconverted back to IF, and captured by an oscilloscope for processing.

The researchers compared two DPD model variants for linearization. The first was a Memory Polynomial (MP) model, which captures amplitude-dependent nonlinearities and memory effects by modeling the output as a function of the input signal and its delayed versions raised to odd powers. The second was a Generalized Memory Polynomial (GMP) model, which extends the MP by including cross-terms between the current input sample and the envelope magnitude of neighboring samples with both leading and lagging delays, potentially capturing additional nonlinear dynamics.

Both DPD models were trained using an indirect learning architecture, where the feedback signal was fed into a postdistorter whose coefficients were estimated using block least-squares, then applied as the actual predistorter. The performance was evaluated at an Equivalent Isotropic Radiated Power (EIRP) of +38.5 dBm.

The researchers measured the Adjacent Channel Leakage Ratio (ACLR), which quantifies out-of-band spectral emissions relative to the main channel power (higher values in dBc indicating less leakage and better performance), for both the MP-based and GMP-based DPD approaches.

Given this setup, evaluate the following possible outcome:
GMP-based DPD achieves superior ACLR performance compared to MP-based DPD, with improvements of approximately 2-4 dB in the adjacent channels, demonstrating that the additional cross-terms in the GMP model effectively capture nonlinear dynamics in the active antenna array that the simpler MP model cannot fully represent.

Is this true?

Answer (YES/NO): YES